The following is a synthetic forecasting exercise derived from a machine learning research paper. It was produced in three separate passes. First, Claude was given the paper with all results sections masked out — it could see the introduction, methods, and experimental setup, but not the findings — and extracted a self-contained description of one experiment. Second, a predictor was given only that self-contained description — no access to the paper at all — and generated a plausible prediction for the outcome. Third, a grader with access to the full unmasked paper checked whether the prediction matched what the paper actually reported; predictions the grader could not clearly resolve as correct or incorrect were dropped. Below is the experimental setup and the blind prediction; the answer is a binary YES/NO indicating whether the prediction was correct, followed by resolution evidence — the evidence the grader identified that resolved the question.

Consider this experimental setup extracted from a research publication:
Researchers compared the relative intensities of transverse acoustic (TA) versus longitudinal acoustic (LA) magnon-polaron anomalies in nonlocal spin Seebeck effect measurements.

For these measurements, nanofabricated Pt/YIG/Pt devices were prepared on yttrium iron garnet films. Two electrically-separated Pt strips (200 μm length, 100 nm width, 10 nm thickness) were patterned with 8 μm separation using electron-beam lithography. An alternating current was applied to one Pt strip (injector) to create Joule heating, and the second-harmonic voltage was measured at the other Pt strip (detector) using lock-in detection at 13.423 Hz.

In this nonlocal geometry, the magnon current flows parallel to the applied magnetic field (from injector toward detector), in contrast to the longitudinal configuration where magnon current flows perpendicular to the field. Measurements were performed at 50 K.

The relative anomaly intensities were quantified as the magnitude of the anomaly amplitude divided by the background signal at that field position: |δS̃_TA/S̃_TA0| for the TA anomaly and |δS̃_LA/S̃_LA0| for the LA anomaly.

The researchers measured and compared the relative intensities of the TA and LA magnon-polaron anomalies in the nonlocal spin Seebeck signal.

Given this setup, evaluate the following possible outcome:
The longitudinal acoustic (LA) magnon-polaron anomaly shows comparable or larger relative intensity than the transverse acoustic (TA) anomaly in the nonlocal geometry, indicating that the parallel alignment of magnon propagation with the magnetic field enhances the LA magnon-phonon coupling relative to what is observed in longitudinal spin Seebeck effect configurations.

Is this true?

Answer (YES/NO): YES